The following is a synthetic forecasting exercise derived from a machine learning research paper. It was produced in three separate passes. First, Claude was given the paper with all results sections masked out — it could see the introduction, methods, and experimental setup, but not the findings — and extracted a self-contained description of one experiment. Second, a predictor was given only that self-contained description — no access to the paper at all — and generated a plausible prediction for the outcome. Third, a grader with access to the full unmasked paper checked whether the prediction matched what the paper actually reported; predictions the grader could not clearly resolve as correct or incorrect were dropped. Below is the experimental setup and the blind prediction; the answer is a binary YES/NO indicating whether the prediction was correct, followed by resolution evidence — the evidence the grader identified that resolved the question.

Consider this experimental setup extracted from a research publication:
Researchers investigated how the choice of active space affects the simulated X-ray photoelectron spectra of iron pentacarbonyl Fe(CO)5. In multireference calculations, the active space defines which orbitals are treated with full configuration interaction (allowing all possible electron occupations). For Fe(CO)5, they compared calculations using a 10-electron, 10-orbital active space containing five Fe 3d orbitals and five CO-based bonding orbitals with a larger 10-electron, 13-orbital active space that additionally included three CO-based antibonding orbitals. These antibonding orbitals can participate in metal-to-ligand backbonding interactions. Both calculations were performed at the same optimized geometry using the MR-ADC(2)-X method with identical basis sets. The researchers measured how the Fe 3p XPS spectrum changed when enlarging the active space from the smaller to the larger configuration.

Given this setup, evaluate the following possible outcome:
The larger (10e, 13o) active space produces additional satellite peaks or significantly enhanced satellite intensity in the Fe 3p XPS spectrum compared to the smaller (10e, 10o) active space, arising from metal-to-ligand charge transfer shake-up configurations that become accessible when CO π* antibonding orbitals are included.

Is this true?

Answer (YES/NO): NO